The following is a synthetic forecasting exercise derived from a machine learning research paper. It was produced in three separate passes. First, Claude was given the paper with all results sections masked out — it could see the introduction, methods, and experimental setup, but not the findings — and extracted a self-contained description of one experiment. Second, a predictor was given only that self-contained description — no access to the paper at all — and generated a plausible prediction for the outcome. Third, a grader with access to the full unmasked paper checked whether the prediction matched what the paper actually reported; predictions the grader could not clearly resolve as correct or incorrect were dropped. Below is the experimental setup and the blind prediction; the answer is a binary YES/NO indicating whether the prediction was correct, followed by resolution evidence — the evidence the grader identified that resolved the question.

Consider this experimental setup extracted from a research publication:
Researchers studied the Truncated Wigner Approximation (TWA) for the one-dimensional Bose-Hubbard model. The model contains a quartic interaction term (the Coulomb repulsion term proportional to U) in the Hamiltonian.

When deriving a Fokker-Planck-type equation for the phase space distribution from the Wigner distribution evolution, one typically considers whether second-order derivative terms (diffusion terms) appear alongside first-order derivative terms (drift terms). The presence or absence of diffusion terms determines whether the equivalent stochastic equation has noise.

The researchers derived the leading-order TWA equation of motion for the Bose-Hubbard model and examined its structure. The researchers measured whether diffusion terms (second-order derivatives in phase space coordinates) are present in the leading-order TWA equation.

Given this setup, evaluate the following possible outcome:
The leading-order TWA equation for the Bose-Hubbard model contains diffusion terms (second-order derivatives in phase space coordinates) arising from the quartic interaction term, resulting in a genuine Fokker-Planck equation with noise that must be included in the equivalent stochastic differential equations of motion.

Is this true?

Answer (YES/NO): NO